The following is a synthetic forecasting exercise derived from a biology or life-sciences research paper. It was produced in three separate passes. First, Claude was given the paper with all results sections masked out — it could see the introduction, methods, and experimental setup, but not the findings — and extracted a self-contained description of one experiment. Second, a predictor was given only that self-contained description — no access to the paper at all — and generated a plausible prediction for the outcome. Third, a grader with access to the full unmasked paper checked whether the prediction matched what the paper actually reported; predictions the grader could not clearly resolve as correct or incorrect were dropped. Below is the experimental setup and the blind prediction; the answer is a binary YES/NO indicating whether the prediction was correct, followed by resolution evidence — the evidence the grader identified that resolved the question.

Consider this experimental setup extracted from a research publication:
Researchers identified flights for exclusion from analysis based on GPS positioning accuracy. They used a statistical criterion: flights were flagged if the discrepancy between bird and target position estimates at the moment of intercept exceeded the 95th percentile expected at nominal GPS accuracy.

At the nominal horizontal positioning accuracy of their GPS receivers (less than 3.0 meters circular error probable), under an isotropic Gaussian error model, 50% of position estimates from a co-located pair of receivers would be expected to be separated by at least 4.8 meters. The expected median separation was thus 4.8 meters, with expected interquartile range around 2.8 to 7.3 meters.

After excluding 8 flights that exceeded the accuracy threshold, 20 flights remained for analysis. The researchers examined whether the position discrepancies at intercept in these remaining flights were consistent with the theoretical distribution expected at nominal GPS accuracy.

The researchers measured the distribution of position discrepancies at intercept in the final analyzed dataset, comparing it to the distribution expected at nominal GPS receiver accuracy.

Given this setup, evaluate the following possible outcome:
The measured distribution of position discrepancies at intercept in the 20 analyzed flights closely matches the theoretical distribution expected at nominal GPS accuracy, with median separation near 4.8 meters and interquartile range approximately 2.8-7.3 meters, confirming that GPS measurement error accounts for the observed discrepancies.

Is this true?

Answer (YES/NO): YES